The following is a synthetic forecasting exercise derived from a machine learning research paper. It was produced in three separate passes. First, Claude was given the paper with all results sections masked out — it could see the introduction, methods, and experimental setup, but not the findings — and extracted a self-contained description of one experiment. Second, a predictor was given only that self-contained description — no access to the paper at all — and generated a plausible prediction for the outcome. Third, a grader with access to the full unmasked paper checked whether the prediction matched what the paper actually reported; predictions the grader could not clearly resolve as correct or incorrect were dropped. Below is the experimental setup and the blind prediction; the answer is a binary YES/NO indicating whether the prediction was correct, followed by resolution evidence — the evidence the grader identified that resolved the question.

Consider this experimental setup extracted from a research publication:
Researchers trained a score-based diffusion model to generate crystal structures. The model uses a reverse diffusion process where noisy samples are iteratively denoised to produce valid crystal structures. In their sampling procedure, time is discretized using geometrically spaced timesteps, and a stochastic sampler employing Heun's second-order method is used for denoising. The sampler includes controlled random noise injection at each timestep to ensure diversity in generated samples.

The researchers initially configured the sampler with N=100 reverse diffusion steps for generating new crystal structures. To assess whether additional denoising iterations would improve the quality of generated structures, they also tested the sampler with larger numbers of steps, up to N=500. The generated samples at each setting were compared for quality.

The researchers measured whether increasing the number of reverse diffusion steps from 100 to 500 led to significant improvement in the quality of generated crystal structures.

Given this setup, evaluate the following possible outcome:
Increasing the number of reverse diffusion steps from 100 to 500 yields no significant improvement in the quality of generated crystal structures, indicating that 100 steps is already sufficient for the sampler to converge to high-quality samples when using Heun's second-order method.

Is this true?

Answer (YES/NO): YES